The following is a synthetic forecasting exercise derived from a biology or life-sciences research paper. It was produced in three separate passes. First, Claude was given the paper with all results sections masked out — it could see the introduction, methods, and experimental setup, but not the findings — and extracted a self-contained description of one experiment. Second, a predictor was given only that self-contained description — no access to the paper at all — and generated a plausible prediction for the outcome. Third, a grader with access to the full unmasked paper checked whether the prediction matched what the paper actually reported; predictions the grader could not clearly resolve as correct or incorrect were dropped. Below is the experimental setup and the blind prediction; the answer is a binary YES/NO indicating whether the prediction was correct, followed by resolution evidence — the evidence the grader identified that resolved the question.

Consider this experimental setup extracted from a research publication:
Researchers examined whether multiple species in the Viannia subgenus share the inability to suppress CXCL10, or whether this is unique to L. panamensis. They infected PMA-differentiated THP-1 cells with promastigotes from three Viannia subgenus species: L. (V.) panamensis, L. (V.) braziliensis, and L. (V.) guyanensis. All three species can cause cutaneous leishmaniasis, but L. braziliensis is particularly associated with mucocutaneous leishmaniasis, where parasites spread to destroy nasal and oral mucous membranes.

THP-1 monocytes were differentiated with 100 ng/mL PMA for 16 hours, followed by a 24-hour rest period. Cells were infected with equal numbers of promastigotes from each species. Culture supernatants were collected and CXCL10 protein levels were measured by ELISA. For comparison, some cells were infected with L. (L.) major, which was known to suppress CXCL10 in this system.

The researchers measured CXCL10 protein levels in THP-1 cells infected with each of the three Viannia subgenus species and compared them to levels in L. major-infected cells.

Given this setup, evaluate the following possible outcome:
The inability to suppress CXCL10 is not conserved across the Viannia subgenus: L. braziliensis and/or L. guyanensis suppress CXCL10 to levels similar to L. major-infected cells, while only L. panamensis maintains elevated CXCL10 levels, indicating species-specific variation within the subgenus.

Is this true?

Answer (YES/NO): NO